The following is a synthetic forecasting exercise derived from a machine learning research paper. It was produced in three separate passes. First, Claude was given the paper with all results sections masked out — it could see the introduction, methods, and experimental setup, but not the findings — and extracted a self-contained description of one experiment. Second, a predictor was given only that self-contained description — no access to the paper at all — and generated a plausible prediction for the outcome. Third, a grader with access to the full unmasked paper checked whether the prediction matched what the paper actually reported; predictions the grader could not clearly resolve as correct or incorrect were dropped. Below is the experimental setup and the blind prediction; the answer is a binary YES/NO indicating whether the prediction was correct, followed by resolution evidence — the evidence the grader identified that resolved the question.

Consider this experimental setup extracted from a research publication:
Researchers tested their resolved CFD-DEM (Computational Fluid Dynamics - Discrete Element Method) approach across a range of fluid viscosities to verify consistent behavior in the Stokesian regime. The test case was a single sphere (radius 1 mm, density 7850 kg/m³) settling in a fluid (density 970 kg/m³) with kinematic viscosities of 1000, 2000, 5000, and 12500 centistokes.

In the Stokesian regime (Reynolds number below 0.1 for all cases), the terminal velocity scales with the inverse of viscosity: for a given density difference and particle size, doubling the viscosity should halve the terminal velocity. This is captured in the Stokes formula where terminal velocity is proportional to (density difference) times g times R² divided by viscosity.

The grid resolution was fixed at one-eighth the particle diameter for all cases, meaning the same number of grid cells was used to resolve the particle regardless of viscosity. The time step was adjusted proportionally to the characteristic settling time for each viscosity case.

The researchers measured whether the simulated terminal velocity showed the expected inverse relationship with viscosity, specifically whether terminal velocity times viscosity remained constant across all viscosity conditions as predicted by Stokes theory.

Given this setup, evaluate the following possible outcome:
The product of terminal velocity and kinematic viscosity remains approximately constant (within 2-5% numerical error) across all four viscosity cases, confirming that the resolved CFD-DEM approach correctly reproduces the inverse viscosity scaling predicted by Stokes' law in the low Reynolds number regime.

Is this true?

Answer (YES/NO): YES